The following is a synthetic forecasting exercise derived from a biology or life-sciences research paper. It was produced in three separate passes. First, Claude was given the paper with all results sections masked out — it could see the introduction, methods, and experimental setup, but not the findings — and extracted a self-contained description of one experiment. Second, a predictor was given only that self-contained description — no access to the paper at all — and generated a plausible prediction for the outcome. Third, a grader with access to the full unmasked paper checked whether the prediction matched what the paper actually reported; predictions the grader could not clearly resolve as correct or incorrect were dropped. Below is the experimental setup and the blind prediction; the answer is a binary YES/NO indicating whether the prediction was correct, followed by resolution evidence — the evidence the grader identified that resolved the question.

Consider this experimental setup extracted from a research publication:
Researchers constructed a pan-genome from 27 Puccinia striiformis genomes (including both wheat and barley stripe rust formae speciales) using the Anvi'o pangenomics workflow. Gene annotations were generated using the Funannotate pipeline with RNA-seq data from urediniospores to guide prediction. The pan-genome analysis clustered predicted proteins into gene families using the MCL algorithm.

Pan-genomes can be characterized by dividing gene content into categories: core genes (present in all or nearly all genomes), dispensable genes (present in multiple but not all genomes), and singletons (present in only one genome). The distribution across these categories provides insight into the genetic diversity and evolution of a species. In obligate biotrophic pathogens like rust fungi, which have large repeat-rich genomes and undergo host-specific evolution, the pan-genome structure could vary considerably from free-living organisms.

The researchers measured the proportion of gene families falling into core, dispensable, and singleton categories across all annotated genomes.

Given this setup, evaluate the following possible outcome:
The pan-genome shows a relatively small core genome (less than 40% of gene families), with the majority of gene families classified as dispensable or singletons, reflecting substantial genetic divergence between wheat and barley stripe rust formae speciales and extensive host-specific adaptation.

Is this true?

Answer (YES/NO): YES